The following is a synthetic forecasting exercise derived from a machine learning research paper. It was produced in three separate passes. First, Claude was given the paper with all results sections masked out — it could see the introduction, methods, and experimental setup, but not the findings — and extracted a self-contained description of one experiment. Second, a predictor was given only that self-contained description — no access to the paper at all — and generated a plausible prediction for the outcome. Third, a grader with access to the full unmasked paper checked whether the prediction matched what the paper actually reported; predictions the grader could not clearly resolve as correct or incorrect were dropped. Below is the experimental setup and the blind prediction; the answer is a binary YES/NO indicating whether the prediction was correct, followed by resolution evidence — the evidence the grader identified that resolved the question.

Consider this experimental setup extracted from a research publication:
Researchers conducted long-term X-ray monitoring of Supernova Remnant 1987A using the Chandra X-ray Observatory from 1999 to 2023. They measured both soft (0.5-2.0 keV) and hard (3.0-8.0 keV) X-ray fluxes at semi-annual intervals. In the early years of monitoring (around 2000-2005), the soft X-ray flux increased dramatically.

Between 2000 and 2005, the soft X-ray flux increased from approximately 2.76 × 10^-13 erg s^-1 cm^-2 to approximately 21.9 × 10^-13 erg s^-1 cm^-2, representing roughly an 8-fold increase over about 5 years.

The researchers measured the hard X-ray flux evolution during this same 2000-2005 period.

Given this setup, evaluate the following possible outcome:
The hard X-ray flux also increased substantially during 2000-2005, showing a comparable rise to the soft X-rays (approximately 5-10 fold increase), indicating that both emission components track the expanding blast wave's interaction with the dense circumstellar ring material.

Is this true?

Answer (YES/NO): NO